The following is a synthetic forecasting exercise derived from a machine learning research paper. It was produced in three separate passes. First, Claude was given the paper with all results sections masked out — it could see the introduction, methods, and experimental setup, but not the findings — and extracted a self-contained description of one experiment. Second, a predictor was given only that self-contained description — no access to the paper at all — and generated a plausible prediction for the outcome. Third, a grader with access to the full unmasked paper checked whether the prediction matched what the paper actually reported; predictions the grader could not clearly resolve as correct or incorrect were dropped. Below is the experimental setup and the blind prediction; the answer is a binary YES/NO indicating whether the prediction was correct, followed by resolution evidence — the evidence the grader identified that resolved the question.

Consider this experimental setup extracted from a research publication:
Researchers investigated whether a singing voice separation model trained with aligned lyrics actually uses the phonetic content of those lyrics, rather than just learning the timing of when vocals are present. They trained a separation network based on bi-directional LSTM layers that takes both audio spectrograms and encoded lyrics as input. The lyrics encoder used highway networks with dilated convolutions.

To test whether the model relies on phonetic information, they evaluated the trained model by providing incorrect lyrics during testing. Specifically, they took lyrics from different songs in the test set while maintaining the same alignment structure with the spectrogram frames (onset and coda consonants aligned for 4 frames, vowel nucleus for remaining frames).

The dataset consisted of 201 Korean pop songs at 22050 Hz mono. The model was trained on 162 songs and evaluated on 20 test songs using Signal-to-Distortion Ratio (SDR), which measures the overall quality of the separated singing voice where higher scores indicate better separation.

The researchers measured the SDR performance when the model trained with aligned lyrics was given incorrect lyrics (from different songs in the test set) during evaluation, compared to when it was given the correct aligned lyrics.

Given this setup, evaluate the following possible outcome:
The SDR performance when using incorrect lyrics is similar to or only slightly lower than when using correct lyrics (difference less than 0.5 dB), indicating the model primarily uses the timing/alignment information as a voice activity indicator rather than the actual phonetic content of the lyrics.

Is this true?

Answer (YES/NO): NO